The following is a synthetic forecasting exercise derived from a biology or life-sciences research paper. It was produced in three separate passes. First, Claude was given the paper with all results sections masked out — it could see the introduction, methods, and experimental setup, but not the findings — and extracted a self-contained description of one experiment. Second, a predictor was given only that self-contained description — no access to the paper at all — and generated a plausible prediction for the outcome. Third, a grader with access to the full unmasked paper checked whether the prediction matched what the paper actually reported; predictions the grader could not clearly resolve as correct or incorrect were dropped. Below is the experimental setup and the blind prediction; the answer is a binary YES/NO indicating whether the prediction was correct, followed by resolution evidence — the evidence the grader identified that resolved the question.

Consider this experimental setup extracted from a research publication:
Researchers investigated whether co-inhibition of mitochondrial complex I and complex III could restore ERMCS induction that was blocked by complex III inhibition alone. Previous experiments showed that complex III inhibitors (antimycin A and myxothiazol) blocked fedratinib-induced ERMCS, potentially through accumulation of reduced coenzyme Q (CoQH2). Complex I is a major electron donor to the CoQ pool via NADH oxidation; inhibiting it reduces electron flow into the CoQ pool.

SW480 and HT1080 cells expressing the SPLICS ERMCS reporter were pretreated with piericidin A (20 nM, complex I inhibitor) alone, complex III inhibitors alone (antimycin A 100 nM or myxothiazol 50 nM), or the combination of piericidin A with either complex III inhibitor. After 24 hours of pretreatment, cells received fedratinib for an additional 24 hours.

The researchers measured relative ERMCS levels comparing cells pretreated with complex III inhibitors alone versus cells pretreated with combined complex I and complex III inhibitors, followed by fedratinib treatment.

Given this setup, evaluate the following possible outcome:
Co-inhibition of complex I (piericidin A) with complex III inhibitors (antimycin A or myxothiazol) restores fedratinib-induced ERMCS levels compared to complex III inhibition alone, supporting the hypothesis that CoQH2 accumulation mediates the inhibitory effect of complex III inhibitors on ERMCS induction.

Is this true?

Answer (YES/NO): YES